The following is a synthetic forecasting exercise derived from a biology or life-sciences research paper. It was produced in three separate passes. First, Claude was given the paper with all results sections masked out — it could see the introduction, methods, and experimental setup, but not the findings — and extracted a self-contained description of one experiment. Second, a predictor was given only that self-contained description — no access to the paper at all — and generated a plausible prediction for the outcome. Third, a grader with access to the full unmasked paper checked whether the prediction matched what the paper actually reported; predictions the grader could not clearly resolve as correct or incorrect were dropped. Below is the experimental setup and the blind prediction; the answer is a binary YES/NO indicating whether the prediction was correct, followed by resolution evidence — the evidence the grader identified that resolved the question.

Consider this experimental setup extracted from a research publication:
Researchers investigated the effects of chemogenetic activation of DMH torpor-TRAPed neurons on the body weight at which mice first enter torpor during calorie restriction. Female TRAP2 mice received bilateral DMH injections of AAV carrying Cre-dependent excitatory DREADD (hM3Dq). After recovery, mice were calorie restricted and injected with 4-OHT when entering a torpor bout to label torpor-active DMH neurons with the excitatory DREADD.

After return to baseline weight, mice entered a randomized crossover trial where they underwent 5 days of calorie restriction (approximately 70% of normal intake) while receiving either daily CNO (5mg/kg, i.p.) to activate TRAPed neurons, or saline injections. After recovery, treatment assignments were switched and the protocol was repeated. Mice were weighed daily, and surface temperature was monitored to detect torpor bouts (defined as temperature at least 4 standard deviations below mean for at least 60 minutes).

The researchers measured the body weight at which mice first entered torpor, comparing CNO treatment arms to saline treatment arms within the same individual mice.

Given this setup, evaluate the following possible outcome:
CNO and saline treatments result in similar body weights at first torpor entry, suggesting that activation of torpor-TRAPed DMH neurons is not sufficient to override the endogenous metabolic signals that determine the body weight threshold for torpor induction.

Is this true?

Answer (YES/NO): NO